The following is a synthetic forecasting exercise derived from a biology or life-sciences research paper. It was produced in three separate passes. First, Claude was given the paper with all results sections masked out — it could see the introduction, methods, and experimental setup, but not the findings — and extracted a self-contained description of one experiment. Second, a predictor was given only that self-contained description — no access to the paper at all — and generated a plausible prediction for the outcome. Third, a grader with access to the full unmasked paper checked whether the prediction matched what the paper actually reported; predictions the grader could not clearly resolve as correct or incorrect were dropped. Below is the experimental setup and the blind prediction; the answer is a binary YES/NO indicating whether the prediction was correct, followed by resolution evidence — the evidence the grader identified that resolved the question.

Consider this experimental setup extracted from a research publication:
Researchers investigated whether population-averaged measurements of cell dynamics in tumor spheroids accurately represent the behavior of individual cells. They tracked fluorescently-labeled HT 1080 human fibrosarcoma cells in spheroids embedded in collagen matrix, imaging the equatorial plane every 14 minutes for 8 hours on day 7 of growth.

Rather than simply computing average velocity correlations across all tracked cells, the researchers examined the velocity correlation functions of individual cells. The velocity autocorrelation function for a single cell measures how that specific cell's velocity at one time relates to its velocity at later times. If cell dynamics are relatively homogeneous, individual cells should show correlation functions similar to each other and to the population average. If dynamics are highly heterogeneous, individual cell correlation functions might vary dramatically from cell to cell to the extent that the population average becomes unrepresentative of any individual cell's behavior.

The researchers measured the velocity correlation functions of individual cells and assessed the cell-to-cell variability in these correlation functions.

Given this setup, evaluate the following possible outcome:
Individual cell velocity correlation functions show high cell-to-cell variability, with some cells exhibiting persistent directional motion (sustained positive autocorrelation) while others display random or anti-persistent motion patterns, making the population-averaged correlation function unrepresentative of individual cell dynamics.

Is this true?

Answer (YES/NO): YES